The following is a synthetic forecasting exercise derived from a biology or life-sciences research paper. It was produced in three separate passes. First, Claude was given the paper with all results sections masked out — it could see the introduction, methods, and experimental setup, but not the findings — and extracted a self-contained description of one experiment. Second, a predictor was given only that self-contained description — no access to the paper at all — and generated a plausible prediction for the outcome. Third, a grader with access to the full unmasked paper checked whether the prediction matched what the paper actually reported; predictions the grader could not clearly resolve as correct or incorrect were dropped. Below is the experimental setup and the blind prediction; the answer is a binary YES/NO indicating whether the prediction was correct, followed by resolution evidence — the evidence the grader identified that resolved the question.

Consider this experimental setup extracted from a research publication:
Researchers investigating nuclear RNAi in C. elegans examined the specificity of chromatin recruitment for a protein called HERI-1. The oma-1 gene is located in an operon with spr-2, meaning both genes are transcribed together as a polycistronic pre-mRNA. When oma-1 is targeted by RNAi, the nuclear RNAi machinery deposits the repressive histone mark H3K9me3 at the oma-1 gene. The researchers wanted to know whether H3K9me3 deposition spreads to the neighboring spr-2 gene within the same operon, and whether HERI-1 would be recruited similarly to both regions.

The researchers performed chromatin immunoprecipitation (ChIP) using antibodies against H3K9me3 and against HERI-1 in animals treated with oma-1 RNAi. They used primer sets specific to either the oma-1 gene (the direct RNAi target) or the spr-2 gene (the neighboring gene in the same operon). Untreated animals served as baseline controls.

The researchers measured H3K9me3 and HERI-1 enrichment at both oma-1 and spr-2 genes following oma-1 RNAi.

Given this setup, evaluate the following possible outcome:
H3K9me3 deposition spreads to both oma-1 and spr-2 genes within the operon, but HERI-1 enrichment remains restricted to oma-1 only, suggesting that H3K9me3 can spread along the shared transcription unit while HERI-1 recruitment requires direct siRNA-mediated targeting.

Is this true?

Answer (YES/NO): YES